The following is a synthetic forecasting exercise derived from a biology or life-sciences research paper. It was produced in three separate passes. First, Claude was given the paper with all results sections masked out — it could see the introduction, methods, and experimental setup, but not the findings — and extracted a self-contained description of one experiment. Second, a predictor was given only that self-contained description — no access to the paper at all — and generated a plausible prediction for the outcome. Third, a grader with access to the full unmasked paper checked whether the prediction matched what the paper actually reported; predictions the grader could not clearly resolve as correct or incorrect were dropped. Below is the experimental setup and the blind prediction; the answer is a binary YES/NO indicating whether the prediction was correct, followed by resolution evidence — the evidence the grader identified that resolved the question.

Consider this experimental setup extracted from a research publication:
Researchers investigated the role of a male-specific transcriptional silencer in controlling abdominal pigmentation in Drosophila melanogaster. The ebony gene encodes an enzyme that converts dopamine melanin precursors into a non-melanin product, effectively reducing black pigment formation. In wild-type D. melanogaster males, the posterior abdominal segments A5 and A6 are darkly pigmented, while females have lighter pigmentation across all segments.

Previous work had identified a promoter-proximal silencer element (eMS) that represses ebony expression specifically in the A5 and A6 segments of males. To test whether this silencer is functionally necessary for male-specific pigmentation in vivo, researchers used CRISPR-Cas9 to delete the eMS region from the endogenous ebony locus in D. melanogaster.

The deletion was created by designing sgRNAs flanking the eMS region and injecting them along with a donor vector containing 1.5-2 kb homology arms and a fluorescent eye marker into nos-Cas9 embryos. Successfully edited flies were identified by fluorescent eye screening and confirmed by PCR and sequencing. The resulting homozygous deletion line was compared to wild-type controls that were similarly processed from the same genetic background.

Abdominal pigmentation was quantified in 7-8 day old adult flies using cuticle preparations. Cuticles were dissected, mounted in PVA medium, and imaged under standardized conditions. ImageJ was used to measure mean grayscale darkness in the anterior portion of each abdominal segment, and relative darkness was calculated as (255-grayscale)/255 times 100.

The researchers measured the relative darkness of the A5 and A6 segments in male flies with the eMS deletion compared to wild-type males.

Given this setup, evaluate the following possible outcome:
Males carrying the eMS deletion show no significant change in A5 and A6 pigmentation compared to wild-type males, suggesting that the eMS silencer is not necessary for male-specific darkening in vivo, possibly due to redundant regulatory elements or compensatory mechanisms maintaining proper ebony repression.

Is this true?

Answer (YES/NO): NO